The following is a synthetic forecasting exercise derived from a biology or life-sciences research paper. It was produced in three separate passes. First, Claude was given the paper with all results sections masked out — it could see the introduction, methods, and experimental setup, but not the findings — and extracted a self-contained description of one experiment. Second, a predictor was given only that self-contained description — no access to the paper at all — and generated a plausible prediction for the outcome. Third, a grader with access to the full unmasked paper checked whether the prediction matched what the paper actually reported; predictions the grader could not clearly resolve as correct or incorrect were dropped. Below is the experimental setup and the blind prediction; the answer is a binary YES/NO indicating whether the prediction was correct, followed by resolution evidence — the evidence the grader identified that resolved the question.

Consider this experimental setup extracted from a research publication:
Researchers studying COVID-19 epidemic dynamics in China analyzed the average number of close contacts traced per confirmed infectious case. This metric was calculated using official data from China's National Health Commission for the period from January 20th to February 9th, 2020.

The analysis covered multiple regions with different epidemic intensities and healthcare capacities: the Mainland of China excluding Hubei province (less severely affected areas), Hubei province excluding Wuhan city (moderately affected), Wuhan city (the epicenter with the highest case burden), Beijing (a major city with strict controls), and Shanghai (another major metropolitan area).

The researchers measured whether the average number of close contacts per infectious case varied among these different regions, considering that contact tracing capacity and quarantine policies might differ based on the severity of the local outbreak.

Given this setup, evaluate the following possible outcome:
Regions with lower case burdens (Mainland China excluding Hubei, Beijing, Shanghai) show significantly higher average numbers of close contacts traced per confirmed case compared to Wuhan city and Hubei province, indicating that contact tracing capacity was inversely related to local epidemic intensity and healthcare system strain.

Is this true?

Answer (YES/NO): YES